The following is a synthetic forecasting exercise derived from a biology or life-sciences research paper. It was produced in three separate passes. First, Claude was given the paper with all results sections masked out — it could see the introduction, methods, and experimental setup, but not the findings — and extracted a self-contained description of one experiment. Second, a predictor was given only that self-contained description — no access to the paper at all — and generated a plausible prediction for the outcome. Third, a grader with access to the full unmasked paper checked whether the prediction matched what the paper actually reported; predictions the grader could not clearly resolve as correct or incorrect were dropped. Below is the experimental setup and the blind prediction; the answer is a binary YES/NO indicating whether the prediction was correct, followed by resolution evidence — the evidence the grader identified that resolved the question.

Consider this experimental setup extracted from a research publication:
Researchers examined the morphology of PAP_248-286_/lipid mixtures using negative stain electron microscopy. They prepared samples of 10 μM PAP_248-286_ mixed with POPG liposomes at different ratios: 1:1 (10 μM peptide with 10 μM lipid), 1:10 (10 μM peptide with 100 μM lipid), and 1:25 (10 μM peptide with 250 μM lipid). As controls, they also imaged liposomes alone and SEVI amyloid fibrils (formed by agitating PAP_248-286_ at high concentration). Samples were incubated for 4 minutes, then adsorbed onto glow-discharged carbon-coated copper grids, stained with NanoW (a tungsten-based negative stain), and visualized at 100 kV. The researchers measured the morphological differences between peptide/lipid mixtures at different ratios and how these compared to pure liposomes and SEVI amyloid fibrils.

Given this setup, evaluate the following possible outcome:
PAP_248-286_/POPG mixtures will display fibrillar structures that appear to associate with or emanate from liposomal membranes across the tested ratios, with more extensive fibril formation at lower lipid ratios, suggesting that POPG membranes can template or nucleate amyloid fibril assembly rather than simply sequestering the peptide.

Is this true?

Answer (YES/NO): NO